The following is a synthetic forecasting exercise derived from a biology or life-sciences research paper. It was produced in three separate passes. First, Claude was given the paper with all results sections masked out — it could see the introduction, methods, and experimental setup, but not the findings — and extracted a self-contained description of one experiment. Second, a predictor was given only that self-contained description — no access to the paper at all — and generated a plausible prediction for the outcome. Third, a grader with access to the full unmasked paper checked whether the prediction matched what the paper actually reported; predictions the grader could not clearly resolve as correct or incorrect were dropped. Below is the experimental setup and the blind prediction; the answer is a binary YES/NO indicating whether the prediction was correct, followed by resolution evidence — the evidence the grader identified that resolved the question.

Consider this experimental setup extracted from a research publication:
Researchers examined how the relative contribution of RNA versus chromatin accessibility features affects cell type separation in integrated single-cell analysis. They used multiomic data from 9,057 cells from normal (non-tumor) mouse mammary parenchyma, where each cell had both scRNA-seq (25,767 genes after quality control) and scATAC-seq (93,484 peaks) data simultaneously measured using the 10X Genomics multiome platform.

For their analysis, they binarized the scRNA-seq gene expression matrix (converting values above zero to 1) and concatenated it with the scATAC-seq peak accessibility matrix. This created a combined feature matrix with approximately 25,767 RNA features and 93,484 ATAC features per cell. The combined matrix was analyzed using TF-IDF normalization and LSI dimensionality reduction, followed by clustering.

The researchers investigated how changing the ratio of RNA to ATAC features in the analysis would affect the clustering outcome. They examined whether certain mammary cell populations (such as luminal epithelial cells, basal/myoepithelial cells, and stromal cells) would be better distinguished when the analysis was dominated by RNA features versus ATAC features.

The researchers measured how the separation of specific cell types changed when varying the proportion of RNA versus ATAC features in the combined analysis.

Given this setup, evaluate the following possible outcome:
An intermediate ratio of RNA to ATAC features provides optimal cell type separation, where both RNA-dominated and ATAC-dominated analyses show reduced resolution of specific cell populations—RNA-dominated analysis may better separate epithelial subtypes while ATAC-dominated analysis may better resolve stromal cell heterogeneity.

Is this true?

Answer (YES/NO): NO